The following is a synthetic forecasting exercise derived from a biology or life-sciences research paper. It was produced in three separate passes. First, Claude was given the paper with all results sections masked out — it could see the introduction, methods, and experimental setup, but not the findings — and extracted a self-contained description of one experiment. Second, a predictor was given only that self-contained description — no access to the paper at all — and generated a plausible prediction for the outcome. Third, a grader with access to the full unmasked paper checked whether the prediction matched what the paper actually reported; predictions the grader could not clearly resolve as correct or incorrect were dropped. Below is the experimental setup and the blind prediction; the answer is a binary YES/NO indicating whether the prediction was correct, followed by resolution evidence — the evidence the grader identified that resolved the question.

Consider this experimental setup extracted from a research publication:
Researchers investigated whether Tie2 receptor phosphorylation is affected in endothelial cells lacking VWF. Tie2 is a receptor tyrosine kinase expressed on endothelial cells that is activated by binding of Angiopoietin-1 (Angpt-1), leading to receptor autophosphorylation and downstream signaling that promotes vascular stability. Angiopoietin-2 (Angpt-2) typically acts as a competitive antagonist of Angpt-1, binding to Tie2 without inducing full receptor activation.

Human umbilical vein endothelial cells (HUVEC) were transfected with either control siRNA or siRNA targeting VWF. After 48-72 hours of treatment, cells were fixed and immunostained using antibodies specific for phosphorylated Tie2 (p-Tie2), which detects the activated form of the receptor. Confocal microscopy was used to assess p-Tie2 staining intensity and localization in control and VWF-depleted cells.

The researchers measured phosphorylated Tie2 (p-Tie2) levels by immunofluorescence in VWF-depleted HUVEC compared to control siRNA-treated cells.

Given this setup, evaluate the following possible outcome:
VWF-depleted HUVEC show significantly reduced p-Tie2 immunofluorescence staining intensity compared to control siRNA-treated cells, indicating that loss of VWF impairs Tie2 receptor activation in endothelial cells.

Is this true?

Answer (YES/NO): YES